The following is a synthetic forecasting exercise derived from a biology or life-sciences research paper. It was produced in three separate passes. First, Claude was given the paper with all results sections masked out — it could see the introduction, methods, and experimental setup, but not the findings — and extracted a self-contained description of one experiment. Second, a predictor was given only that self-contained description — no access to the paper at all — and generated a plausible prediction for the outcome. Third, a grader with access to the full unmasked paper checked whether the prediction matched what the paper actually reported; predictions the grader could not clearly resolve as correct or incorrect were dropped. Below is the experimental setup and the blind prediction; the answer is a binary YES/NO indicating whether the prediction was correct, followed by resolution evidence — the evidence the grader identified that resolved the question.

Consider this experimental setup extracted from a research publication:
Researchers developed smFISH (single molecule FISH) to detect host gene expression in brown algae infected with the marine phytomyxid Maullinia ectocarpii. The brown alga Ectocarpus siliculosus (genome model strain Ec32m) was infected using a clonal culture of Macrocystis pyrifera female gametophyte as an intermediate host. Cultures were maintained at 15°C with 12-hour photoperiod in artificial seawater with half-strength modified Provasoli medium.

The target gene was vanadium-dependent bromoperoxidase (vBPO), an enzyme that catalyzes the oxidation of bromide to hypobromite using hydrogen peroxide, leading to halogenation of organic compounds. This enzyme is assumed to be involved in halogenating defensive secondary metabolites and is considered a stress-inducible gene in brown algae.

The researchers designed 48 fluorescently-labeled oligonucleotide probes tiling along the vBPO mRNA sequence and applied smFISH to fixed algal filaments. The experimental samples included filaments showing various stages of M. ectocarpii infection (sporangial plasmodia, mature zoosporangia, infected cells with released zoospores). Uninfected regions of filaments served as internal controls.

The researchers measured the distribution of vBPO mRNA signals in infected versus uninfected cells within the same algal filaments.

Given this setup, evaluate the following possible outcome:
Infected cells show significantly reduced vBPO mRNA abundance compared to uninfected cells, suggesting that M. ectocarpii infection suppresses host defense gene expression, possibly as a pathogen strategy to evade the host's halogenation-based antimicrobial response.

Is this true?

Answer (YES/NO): NO